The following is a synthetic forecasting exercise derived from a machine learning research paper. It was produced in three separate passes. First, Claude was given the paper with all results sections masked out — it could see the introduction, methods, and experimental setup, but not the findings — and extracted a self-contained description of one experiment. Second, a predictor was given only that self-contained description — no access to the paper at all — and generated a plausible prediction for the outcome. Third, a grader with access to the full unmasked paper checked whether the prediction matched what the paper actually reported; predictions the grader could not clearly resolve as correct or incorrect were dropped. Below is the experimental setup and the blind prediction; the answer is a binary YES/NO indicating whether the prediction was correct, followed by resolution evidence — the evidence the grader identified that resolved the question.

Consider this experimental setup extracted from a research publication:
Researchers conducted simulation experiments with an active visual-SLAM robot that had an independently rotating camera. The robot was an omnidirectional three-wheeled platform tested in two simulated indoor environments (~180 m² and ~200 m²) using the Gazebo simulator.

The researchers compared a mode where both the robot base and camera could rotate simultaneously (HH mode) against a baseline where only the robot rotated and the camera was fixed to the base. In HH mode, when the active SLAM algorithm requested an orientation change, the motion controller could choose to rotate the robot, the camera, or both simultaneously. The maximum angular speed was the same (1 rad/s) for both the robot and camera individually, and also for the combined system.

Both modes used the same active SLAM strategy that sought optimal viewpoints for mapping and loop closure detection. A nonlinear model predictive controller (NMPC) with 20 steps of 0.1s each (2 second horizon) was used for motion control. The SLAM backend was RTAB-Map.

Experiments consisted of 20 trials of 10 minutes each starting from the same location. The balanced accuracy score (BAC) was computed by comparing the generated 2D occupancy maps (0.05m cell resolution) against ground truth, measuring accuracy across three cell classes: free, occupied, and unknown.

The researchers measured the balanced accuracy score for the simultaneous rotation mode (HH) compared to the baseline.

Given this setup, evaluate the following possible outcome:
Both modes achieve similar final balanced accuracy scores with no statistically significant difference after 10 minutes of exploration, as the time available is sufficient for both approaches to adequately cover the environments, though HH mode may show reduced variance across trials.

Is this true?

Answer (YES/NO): YES